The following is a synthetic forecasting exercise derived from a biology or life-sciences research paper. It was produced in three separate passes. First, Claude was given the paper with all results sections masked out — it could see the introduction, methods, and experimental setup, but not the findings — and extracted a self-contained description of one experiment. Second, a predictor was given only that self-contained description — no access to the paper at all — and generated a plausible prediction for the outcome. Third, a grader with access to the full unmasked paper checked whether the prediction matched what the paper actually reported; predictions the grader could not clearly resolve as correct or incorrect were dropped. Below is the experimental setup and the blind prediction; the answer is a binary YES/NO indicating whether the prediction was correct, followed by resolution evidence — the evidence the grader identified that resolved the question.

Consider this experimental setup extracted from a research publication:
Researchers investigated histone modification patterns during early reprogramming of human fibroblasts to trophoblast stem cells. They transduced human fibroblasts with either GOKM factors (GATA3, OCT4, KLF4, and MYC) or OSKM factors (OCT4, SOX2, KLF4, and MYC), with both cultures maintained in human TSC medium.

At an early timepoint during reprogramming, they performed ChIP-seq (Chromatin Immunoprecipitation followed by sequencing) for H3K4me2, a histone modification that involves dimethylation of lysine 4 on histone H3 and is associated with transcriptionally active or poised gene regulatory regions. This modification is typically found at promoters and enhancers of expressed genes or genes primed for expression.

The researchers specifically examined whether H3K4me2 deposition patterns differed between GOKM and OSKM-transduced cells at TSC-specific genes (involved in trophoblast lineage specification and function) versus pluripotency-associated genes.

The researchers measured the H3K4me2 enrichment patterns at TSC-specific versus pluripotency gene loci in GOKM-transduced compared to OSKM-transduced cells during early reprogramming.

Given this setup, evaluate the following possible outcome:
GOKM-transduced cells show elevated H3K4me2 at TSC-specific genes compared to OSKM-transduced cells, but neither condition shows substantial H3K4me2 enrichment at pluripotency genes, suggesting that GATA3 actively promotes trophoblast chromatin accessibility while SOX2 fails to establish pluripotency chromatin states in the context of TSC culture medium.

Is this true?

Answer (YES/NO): NO